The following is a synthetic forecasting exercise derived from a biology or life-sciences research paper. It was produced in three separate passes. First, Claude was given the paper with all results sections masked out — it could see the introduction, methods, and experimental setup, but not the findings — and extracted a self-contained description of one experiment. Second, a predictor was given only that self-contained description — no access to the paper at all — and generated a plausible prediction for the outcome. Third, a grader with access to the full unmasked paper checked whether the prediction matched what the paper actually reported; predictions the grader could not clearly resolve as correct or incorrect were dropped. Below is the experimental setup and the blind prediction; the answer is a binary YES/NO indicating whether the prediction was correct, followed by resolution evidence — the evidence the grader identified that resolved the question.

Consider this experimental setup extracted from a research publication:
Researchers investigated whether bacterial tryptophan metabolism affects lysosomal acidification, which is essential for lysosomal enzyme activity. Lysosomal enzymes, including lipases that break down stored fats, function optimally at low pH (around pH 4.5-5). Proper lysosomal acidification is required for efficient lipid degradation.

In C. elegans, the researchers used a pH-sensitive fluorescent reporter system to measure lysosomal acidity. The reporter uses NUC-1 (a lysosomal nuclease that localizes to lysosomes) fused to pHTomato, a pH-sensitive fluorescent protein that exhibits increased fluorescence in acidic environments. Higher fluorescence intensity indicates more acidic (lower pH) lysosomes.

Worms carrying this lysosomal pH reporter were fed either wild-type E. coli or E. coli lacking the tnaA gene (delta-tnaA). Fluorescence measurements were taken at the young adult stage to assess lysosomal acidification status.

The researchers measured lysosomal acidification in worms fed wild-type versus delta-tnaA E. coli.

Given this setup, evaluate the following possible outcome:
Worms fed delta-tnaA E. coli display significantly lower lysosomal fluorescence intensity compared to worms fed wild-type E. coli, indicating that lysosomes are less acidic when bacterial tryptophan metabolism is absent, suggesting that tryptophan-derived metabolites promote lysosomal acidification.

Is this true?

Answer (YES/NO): NO